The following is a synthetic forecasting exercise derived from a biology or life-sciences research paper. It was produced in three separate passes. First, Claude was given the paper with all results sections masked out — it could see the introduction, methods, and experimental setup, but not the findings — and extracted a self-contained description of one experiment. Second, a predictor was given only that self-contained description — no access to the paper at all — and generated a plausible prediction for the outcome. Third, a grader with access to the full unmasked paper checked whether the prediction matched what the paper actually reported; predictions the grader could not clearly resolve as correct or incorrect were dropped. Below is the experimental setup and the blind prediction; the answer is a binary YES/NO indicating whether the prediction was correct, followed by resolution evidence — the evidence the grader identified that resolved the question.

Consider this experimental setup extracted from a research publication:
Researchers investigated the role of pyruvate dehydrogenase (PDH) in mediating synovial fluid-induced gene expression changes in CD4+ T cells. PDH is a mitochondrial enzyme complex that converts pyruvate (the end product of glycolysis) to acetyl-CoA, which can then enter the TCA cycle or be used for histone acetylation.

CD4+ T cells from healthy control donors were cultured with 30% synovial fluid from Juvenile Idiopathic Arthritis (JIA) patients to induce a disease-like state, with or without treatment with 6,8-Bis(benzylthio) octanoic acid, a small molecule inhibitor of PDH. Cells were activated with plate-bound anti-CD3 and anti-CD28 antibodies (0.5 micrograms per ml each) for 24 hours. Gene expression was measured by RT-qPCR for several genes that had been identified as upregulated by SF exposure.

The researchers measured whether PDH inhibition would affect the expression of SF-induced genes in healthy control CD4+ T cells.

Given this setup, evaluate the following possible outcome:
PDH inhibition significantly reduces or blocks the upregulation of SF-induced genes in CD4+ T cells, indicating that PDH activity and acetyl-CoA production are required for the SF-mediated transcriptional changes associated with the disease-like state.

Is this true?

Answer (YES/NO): YES